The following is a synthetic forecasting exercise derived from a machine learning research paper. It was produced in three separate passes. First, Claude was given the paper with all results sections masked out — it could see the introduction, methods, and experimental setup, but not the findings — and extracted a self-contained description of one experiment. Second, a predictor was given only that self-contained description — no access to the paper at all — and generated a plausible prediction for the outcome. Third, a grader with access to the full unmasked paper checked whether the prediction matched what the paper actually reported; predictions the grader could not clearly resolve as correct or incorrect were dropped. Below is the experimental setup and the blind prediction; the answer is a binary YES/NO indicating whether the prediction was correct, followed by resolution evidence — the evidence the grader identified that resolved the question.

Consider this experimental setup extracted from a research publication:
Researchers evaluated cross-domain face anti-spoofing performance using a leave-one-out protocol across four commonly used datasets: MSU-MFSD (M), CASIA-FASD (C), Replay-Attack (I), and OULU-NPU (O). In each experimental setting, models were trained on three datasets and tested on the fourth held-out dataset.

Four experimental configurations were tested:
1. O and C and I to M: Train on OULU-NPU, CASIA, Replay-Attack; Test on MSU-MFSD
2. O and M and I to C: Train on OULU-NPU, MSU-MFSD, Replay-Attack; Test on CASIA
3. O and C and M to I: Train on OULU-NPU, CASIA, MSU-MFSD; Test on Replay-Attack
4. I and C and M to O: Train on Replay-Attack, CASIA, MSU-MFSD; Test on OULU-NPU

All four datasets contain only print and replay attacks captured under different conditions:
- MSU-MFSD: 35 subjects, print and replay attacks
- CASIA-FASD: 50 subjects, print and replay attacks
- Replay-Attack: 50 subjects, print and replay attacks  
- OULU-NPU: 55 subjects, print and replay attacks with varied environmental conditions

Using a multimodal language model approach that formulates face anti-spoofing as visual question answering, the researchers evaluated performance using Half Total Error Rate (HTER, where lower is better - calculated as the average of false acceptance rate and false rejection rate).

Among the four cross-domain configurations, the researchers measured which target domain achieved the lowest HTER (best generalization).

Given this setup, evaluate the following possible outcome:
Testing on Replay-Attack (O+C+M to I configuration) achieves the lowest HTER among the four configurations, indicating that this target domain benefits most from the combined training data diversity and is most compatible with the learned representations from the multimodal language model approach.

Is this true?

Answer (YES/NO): NO